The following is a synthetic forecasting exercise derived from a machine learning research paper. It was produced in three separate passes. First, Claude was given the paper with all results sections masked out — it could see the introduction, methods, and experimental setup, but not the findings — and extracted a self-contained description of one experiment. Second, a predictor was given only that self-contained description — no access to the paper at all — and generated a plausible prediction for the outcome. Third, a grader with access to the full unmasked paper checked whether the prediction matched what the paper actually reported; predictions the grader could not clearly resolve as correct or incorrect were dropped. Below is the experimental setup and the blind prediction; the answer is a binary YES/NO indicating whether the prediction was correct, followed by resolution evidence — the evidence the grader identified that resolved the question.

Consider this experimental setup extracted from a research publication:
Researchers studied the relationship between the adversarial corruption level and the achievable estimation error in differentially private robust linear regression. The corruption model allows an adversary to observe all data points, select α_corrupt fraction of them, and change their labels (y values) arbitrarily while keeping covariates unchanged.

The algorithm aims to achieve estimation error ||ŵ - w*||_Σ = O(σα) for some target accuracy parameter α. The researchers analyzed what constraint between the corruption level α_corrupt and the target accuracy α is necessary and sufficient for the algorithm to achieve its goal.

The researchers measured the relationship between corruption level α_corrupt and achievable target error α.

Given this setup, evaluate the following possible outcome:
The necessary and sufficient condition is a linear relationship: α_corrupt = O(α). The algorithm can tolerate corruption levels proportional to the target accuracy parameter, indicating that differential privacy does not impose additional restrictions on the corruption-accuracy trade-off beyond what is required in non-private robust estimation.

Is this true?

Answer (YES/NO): YES